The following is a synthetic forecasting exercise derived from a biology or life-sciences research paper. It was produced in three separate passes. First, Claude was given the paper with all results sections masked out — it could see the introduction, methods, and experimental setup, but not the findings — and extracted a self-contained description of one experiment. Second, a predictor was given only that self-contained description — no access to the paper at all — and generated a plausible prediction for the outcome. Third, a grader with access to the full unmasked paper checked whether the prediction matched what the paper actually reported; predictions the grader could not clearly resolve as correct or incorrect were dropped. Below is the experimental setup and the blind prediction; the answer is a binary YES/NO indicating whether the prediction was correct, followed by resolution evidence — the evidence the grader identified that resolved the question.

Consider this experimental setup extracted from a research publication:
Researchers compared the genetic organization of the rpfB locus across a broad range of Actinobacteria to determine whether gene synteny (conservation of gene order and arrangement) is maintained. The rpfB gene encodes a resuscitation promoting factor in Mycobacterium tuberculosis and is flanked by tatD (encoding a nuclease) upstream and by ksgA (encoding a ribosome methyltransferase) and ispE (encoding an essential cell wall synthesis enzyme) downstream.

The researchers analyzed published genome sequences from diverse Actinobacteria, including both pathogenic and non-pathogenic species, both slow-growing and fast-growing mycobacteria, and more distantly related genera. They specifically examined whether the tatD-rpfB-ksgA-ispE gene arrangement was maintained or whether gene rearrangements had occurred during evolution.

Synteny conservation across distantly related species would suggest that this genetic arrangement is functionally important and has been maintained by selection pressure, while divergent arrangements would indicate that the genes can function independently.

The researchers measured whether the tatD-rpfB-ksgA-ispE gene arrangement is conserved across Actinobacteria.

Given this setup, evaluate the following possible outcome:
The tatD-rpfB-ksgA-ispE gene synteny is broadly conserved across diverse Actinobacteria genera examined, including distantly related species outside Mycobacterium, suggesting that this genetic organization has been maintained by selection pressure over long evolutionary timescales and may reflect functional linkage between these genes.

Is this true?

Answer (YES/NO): YES